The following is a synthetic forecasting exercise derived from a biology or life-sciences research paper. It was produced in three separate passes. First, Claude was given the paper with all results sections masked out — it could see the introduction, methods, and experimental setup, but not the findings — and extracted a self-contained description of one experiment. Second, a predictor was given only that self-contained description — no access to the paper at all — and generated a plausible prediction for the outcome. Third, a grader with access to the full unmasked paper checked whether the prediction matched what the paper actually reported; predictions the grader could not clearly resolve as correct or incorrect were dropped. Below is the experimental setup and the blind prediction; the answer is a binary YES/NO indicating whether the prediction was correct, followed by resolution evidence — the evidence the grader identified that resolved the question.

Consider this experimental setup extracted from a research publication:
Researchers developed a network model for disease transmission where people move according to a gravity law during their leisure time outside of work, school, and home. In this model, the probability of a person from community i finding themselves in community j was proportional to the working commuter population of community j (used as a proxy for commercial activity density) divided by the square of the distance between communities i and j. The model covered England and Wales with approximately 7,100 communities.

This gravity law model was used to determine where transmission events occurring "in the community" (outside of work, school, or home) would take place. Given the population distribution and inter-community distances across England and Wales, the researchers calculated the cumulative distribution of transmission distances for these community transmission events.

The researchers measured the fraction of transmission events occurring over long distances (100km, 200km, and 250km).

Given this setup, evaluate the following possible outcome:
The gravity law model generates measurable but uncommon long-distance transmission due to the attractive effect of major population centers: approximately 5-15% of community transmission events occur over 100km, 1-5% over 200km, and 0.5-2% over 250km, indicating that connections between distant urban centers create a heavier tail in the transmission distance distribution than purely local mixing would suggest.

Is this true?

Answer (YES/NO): YES